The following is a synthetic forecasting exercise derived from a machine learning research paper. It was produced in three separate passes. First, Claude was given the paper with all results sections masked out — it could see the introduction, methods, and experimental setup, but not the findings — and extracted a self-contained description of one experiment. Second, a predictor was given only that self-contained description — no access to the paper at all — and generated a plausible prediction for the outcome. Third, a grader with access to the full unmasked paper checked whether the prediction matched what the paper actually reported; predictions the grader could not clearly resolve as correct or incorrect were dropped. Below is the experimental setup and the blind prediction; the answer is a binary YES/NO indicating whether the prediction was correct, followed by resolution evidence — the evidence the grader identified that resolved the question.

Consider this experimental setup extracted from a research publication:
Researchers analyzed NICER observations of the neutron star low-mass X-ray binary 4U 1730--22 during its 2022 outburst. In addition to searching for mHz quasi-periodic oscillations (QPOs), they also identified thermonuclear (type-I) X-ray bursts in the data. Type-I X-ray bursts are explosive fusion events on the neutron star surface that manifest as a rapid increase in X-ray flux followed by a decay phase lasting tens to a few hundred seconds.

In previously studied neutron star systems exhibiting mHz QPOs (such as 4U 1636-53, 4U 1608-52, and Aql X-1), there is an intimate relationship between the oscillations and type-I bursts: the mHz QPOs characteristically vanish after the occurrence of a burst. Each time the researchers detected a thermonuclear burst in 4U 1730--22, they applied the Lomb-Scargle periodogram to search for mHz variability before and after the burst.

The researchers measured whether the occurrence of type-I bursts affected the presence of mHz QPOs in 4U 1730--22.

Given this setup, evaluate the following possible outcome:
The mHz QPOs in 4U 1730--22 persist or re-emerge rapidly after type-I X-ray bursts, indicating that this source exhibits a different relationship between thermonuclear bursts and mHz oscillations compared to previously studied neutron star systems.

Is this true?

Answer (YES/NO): NO